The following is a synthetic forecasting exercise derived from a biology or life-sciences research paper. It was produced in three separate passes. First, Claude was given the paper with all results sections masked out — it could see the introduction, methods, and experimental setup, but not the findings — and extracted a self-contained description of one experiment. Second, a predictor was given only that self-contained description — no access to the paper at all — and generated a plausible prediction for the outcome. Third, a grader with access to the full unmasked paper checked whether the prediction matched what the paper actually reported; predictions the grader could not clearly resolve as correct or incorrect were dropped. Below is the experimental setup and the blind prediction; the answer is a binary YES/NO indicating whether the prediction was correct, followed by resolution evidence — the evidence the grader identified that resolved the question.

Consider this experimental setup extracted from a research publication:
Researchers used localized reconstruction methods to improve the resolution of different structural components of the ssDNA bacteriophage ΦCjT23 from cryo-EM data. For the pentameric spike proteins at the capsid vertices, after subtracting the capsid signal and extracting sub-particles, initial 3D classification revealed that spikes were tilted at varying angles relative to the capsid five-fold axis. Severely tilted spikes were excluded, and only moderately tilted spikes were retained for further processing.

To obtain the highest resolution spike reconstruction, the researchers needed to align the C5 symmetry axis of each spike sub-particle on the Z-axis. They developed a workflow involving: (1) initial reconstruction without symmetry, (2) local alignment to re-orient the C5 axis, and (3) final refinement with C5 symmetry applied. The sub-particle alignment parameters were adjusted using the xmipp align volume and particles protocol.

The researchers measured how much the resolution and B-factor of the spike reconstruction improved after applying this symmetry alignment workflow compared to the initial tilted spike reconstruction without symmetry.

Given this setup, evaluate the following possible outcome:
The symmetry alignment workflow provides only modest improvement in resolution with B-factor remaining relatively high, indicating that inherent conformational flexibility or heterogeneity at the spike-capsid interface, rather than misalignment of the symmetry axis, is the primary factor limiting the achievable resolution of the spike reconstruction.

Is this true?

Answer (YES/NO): NO